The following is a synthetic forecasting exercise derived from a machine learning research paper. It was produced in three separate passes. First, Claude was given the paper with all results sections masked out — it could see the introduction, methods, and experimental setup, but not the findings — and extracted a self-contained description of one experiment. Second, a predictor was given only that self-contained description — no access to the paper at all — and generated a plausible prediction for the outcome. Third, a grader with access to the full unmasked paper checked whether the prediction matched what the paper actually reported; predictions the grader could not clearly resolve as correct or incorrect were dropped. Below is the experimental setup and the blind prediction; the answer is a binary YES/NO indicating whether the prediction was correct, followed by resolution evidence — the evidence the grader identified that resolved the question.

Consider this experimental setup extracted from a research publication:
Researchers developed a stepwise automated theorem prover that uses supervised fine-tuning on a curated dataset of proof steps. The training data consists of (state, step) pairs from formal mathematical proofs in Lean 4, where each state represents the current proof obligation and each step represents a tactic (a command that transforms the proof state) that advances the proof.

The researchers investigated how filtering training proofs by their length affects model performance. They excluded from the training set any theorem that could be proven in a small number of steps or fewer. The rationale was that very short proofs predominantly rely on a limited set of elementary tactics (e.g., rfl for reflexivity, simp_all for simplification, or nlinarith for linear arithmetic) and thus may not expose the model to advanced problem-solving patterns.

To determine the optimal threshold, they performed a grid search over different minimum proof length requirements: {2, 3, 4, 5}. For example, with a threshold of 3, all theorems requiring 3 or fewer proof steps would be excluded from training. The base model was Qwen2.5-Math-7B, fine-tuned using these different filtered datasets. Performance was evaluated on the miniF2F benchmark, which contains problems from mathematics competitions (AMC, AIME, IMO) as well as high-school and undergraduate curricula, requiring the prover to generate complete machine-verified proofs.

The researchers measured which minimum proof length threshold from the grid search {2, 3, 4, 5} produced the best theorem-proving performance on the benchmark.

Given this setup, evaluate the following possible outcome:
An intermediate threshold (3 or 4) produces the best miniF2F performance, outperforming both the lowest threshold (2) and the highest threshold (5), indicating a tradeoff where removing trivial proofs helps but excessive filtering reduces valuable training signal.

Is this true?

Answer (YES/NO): YES